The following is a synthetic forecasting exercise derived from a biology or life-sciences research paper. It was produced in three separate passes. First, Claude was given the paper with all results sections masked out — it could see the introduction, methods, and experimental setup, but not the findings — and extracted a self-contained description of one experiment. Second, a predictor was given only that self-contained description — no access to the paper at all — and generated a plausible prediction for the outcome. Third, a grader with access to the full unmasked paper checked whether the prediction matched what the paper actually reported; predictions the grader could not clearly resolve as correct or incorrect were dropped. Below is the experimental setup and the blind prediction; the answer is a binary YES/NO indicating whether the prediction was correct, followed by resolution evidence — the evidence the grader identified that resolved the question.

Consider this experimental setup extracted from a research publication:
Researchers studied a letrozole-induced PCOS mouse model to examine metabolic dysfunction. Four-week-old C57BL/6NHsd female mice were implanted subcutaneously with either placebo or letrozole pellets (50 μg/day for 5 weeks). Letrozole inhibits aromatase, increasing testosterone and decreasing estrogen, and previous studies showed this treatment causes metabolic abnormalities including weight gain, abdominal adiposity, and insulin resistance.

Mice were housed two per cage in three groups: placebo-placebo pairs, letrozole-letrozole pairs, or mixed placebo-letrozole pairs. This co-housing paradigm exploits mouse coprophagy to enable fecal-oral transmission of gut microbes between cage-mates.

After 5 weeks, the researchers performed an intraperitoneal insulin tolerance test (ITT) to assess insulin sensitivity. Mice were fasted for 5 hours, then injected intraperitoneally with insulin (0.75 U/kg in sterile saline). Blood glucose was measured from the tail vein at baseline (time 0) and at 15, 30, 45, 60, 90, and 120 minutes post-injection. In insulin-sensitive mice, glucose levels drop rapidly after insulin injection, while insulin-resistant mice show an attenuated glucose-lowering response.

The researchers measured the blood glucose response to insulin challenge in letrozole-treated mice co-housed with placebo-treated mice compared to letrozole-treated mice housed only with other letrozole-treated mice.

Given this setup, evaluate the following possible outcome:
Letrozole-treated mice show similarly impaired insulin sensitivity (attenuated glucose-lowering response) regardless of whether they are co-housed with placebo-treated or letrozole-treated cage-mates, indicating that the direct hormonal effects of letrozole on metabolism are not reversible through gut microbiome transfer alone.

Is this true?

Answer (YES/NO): NO